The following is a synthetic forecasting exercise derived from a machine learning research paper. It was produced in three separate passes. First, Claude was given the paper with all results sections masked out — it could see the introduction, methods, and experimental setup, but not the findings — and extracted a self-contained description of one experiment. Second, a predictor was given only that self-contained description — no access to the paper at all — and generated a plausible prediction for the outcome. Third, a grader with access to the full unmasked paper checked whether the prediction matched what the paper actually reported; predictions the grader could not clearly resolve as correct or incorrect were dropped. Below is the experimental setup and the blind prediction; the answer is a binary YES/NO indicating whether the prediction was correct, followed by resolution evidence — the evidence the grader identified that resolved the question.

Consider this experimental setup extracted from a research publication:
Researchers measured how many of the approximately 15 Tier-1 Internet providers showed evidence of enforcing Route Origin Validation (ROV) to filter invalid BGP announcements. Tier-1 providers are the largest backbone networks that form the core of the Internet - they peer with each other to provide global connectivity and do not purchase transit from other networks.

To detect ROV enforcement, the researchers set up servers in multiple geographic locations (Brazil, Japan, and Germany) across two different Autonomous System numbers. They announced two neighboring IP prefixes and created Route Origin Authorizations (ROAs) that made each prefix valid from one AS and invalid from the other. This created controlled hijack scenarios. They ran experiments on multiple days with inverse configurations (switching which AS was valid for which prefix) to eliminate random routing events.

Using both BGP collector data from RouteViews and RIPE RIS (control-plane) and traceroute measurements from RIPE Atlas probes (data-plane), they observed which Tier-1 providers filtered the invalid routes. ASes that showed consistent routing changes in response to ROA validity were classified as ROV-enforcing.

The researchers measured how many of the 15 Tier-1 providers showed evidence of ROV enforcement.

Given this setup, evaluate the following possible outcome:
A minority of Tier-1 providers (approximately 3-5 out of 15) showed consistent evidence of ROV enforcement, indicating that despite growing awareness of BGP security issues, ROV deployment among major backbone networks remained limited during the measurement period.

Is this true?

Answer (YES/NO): NO